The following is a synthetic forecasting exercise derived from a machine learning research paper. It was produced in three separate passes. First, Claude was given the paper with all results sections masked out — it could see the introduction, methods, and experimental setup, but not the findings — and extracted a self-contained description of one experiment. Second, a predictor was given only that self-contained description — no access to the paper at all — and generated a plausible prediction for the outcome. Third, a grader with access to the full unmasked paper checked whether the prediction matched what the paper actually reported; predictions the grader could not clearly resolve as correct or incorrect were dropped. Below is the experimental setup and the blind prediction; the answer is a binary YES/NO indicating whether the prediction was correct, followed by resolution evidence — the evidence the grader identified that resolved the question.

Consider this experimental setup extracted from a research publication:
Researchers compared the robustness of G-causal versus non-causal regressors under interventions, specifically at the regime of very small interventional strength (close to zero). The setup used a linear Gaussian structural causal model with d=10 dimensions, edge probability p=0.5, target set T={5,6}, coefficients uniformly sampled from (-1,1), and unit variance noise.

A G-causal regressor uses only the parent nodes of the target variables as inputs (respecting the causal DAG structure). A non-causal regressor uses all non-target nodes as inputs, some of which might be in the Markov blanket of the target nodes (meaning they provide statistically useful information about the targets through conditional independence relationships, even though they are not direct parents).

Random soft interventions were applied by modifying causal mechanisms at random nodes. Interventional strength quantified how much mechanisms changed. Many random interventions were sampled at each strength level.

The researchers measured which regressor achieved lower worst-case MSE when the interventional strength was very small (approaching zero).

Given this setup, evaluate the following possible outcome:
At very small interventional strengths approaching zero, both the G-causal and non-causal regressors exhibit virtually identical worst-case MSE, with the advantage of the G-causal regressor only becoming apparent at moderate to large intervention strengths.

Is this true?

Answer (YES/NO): NO